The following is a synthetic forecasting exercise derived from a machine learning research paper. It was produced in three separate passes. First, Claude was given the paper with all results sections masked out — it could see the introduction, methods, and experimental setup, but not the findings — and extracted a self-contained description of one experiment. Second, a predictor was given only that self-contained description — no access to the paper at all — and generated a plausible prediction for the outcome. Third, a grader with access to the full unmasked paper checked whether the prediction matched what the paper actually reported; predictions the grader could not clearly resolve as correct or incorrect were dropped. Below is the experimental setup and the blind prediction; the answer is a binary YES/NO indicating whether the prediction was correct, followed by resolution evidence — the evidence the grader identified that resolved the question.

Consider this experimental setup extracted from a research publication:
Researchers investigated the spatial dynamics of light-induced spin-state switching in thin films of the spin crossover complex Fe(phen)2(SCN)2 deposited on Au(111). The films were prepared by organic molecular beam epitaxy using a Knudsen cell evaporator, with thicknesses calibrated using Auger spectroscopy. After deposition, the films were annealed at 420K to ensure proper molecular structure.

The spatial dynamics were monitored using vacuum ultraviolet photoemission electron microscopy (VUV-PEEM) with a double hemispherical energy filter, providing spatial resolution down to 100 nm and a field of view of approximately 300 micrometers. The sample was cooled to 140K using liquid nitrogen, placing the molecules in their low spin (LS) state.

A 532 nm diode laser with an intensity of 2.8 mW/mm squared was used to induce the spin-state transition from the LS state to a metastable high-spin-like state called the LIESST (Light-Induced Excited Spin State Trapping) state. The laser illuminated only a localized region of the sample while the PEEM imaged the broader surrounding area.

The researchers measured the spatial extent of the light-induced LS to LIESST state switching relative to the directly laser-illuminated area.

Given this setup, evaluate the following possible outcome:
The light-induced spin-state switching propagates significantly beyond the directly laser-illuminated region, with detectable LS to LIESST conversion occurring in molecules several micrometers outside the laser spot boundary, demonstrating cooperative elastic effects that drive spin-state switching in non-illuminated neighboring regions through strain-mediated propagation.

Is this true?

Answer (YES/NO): NO